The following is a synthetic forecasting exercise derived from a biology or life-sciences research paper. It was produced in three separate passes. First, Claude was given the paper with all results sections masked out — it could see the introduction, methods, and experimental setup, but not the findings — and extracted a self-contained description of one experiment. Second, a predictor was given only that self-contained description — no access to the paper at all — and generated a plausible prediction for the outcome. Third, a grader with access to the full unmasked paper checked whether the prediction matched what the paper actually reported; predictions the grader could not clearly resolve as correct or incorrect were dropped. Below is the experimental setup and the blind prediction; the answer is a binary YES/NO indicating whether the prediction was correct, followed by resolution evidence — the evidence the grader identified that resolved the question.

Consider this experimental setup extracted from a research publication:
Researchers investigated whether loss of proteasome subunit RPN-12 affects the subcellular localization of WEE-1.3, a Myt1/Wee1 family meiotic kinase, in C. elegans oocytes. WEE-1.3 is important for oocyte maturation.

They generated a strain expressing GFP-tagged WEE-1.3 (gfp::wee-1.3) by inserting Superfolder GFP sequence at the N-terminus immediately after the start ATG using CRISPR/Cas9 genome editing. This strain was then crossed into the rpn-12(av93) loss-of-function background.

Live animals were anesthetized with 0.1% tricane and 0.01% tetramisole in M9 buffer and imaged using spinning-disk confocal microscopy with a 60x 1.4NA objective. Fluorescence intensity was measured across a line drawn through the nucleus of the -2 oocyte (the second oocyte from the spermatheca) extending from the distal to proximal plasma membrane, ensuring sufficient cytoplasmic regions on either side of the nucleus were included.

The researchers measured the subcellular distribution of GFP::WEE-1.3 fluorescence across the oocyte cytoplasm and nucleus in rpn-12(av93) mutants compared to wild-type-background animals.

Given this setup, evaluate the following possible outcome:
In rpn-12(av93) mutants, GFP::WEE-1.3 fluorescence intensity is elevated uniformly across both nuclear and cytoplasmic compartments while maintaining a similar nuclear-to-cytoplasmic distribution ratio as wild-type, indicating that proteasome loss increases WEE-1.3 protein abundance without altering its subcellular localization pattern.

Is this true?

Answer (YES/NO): NO